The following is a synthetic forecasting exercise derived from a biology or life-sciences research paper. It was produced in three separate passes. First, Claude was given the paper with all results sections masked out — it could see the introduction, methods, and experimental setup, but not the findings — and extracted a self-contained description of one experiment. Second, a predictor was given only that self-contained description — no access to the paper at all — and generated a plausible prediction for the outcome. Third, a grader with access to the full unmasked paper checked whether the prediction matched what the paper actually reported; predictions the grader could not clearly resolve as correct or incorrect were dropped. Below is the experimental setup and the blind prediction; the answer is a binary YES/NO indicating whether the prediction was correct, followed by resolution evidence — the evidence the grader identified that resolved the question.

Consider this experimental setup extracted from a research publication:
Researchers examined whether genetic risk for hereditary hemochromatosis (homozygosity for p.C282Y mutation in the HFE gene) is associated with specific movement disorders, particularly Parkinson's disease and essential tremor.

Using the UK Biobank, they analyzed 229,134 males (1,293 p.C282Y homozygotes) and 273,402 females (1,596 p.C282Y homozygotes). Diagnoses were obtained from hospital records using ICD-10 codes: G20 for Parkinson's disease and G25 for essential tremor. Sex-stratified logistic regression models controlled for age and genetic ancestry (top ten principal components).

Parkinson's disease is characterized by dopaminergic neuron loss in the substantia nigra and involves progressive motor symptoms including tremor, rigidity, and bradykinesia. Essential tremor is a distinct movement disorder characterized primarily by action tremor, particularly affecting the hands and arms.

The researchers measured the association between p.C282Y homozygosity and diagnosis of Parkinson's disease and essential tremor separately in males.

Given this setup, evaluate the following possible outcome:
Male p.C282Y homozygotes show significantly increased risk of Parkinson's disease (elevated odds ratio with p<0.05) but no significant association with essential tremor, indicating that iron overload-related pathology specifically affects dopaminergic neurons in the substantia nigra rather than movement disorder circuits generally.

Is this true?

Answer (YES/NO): NO